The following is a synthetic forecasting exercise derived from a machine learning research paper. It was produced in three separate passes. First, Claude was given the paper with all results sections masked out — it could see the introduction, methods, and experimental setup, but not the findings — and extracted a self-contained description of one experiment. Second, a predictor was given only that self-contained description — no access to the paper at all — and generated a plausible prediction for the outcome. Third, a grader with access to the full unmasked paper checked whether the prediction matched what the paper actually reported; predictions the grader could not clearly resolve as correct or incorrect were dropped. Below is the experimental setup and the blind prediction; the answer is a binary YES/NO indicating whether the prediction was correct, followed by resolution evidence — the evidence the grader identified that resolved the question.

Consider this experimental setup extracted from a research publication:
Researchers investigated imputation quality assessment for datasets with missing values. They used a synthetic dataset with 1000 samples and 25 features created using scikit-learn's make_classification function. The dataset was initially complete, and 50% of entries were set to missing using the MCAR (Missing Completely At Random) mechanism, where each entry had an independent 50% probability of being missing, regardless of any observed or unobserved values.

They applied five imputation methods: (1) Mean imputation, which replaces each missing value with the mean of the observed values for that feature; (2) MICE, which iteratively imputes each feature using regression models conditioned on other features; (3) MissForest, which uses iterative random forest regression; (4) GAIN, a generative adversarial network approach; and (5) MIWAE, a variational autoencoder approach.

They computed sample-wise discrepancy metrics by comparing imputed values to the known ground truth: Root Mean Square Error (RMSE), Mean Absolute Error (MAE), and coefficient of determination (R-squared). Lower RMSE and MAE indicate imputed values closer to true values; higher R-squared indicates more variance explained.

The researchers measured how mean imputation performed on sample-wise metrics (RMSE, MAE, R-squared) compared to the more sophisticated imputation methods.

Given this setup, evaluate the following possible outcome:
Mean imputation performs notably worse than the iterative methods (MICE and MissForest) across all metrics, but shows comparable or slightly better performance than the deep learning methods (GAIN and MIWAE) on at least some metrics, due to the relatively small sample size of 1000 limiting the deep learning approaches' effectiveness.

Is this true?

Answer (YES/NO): NO